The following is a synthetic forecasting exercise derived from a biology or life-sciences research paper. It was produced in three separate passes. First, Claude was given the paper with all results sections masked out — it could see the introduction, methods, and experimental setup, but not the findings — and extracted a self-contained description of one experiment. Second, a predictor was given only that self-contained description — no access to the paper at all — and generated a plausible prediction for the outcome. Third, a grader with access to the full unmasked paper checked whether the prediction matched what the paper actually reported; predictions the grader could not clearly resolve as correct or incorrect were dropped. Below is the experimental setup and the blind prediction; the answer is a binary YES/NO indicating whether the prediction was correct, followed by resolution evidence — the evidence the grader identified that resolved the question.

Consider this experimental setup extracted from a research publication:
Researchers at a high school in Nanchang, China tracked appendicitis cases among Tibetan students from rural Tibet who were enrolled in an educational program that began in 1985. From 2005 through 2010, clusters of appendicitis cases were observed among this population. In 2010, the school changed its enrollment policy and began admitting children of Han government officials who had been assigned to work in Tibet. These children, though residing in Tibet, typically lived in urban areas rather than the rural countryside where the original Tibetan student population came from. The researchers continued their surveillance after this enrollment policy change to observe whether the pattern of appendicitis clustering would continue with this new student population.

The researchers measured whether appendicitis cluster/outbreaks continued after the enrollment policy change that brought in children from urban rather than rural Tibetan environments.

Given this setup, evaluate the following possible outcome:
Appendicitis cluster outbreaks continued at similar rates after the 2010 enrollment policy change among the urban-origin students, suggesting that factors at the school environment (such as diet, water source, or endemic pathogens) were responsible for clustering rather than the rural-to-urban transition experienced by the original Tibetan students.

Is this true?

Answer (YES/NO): NO